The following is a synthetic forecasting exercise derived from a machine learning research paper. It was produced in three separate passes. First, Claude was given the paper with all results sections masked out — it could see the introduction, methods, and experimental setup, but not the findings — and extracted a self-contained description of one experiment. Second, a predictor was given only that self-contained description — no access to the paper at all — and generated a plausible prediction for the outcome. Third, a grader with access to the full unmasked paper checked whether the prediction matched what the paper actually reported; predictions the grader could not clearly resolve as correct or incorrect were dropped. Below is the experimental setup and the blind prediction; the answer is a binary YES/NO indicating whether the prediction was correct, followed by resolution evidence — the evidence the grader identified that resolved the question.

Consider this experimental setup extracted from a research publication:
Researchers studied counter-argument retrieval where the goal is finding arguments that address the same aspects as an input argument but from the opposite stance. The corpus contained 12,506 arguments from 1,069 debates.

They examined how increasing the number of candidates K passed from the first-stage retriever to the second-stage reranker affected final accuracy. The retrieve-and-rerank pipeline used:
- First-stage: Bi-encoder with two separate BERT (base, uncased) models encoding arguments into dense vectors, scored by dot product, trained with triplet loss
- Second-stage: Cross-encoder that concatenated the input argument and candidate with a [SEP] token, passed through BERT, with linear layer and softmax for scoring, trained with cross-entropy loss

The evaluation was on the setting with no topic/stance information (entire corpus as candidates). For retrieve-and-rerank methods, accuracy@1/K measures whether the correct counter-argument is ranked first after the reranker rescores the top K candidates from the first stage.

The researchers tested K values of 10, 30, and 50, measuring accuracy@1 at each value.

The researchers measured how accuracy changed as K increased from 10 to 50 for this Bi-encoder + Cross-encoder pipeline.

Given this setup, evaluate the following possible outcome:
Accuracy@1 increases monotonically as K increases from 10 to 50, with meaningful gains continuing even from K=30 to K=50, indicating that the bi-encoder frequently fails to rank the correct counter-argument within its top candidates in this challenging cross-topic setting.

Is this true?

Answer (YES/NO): NO